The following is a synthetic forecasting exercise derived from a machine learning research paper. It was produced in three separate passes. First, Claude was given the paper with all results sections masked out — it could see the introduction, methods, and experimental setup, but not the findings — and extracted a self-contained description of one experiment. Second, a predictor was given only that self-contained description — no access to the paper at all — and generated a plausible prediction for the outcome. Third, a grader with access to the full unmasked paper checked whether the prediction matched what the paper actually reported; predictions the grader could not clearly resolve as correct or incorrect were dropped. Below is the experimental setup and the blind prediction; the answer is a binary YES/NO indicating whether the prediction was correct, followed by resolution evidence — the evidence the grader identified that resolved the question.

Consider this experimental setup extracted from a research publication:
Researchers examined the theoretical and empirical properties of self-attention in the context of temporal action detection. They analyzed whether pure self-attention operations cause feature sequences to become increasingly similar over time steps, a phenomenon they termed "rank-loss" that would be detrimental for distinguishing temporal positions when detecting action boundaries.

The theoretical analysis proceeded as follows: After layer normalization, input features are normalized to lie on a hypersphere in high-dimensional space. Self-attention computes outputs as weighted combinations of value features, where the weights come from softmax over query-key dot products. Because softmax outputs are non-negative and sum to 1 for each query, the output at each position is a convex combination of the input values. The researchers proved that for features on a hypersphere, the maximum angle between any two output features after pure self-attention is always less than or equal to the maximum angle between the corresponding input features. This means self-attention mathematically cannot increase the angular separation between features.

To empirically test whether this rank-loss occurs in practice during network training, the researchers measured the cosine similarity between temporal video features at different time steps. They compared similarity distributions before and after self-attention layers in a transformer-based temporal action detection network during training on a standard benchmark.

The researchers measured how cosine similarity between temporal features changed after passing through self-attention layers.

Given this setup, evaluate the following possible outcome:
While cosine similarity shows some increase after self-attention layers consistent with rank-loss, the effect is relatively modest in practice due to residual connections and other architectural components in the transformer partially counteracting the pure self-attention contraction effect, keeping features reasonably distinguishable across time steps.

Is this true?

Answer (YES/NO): NO